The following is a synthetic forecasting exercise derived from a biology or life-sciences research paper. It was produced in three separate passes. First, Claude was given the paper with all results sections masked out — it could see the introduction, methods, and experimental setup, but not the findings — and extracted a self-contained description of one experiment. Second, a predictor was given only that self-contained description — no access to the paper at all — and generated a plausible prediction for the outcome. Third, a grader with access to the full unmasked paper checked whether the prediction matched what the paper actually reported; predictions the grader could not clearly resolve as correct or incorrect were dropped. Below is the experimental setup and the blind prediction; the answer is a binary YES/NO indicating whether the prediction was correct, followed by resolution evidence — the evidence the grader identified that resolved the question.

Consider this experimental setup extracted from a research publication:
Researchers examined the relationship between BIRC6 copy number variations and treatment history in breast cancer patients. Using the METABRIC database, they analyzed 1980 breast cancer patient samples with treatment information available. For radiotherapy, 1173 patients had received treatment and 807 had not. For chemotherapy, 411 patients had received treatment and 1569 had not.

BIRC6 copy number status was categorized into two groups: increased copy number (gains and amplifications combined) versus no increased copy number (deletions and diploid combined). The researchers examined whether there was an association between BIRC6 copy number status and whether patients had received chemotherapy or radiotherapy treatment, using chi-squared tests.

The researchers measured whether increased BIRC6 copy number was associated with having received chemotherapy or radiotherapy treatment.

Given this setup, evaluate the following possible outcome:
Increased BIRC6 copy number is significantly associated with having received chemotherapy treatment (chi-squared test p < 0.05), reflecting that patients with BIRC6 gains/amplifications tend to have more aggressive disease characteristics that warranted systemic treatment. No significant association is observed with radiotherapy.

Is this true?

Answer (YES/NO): NO